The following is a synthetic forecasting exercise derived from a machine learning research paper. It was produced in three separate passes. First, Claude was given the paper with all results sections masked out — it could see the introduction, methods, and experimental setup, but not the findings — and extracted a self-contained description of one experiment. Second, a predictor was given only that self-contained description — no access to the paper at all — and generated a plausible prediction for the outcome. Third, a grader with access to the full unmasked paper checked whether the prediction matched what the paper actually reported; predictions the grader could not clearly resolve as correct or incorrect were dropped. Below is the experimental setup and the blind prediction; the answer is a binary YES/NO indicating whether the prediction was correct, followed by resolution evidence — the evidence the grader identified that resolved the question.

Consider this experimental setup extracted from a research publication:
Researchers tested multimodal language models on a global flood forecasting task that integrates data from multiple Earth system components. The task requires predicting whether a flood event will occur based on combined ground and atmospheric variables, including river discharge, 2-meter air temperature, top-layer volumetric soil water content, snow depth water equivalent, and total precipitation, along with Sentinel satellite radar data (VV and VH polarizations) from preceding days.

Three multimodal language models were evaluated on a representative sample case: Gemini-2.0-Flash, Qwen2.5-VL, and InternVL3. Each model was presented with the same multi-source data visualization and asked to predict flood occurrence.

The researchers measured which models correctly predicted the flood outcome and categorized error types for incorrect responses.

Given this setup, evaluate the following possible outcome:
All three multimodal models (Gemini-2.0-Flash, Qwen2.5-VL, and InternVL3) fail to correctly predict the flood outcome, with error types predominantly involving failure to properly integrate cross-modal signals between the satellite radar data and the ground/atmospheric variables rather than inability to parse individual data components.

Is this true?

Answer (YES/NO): NO